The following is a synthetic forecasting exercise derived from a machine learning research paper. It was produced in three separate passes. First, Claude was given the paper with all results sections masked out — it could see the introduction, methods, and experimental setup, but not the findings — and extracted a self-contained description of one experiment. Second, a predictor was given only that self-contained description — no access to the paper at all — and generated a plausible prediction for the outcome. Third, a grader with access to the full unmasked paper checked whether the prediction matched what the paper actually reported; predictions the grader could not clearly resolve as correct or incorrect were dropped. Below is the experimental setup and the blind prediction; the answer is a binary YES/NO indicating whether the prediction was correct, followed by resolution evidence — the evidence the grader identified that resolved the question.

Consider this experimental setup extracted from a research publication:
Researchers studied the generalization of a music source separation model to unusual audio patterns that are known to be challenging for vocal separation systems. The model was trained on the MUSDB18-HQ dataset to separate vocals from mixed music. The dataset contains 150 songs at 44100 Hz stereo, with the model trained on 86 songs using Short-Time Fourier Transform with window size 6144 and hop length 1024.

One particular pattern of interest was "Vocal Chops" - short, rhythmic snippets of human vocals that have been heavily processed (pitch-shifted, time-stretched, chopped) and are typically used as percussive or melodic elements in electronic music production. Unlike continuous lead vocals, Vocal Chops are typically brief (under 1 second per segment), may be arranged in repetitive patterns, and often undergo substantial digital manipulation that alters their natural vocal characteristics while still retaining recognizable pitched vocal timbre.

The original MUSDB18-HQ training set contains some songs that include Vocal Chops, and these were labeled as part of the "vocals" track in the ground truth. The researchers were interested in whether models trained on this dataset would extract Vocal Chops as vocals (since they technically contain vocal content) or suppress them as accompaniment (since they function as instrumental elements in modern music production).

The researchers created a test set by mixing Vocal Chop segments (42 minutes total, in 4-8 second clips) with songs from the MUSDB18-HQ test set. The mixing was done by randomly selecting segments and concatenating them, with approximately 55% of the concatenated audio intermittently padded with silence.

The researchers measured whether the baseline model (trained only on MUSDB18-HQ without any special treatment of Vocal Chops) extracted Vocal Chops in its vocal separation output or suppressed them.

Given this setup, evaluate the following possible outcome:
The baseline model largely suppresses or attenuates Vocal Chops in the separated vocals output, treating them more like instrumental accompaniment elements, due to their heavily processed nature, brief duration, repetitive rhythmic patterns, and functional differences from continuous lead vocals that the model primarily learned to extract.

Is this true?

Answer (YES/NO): NO